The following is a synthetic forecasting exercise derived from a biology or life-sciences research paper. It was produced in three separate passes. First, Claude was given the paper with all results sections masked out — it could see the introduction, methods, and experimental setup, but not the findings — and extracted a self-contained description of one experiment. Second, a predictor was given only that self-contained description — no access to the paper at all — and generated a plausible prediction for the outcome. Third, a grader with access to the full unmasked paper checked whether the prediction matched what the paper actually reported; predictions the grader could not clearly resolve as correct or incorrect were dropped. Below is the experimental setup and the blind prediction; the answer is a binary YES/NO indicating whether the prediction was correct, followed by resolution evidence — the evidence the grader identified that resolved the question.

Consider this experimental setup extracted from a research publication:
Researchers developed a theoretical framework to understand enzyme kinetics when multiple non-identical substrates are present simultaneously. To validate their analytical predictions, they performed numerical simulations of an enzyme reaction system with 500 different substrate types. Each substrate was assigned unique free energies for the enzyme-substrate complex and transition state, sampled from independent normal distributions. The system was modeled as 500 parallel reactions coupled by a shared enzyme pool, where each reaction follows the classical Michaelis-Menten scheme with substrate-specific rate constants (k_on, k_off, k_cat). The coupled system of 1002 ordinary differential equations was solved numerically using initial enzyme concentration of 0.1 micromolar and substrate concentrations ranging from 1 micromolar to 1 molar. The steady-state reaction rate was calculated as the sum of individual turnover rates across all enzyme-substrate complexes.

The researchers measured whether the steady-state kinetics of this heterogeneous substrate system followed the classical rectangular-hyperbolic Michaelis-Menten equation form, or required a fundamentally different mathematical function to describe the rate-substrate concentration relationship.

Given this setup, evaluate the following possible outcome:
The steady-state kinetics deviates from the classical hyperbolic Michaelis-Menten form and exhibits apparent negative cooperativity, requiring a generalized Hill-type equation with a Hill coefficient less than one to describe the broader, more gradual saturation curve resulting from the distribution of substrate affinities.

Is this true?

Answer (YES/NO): NO